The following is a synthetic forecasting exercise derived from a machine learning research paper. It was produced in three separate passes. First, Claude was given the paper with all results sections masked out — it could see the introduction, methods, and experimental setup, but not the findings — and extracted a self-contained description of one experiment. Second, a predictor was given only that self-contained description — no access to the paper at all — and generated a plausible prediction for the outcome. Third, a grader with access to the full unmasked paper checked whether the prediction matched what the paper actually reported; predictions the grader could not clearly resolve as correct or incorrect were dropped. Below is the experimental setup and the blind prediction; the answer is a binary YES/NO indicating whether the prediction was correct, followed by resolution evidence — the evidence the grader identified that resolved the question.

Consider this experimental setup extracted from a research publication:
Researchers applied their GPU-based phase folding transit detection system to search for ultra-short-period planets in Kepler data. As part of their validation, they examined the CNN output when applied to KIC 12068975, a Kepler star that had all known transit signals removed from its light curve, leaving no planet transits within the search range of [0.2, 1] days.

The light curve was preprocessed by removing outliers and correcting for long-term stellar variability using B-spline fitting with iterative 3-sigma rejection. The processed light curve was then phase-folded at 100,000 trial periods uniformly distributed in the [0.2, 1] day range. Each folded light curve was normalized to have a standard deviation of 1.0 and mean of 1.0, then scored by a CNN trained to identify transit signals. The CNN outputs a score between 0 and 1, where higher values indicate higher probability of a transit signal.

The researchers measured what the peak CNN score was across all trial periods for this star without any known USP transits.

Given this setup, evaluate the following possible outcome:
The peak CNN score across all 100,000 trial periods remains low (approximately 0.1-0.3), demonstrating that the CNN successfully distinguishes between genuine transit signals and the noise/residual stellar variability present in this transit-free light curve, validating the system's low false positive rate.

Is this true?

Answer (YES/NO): YES